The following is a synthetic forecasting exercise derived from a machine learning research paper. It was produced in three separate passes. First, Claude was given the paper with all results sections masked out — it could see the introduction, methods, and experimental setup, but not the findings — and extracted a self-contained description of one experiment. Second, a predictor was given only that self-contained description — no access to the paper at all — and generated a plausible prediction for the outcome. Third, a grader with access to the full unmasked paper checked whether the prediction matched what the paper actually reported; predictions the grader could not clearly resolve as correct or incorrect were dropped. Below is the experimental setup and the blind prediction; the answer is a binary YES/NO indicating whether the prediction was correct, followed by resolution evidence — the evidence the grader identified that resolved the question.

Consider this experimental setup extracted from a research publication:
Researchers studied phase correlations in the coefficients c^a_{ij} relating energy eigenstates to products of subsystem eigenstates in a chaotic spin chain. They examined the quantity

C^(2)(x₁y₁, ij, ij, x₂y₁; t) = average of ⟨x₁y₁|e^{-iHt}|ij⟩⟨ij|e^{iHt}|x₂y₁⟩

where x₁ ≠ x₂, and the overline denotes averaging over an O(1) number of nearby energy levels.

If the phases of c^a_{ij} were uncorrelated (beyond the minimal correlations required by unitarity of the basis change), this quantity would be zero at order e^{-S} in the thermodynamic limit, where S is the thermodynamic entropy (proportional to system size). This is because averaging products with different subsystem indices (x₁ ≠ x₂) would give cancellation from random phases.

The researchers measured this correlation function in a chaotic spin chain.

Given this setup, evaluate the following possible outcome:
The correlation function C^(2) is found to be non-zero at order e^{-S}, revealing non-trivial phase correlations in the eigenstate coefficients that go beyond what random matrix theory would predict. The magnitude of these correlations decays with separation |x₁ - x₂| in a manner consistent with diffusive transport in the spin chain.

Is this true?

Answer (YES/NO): NO